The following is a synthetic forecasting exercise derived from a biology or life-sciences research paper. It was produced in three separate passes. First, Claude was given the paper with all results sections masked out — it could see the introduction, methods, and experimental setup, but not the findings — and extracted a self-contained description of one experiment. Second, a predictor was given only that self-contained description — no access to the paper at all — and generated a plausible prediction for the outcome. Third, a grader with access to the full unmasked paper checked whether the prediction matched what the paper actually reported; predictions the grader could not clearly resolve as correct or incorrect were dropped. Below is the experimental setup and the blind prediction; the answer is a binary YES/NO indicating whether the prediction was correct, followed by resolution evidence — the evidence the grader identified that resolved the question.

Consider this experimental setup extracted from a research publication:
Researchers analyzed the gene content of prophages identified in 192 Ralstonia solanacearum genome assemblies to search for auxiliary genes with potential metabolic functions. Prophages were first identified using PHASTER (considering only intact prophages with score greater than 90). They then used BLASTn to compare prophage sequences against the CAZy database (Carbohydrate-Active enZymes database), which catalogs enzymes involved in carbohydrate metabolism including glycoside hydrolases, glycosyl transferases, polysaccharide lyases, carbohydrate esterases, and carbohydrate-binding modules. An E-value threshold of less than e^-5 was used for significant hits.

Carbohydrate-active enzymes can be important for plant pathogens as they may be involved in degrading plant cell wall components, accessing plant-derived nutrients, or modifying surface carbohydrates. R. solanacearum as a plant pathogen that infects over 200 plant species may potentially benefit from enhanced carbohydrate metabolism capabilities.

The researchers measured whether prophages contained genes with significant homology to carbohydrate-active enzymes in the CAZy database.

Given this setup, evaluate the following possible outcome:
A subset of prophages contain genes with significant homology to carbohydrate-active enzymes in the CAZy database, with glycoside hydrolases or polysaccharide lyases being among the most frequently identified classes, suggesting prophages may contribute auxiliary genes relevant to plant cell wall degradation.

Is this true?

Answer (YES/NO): YES